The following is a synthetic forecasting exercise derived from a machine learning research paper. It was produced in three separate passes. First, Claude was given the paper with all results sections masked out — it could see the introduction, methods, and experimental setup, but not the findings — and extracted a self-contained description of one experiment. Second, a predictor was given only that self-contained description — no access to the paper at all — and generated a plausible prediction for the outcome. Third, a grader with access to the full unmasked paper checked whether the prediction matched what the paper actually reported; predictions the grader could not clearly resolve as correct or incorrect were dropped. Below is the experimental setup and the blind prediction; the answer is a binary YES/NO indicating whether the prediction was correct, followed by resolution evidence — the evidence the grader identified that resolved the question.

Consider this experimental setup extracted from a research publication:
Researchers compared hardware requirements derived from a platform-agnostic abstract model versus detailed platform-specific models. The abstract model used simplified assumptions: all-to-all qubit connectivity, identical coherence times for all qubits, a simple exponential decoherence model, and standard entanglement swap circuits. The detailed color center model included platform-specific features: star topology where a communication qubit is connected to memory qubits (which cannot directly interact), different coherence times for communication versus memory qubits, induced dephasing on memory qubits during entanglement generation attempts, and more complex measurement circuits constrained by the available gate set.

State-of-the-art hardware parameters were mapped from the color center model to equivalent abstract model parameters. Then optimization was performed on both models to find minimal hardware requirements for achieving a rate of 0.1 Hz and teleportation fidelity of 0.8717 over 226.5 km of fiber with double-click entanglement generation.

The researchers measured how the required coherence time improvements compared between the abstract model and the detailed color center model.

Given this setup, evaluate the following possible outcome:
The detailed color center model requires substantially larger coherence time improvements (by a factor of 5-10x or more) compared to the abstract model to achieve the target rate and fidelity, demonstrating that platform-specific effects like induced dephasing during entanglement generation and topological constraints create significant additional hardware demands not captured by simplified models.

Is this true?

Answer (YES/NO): NO